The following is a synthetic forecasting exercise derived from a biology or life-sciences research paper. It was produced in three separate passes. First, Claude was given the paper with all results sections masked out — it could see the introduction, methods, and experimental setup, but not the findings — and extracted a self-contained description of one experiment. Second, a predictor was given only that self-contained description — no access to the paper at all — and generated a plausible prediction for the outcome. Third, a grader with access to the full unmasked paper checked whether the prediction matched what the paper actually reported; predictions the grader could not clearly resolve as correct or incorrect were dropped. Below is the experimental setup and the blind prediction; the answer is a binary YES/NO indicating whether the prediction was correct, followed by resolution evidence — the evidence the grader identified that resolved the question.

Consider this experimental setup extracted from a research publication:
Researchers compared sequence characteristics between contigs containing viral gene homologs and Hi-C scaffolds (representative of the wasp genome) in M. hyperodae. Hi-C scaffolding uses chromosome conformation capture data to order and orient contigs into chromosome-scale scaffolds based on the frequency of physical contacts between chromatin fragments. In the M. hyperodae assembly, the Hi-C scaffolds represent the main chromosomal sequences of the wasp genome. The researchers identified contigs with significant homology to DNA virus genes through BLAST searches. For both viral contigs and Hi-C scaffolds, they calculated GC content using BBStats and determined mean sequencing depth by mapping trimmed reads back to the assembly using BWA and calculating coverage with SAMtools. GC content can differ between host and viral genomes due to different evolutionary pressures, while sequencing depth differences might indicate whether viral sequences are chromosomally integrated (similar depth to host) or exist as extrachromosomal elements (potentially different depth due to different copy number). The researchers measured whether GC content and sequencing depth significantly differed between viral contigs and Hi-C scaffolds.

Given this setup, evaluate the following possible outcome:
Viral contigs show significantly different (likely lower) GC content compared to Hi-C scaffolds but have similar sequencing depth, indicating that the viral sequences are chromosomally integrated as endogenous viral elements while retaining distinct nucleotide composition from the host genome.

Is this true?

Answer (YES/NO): NO